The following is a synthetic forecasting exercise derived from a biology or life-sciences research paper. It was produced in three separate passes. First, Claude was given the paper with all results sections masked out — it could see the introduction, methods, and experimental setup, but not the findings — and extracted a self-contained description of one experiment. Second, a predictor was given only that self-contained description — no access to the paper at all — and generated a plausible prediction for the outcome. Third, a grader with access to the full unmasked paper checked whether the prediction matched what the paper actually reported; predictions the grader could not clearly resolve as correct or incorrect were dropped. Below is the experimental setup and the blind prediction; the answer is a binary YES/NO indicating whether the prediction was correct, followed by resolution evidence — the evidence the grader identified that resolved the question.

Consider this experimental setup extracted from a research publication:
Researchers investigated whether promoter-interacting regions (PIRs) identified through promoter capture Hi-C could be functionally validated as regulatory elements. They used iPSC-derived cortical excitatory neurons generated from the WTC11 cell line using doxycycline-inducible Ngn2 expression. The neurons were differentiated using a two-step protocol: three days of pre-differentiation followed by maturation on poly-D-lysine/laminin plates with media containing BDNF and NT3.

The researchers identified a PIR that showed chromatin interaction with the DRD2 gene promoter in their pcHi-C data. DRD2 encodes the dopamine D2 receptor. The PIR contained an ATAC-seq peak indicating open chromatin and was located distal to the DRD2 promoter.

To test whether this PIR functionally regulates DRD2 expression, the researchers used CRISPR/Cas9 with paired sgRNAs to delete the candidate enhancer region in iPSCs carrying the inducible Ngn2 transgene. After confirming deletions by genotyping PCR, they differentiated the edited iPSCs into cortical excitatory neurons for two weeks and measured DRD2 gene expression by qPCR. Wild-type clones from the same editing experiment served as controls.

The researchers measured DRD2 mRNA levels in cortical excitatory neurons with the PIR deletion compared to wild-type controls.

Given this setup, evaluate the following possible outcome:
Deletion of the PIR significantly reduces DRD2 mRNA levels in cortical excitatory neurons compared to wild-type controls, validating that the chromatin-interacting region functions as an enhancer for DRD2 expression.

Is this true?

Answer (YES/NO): YES